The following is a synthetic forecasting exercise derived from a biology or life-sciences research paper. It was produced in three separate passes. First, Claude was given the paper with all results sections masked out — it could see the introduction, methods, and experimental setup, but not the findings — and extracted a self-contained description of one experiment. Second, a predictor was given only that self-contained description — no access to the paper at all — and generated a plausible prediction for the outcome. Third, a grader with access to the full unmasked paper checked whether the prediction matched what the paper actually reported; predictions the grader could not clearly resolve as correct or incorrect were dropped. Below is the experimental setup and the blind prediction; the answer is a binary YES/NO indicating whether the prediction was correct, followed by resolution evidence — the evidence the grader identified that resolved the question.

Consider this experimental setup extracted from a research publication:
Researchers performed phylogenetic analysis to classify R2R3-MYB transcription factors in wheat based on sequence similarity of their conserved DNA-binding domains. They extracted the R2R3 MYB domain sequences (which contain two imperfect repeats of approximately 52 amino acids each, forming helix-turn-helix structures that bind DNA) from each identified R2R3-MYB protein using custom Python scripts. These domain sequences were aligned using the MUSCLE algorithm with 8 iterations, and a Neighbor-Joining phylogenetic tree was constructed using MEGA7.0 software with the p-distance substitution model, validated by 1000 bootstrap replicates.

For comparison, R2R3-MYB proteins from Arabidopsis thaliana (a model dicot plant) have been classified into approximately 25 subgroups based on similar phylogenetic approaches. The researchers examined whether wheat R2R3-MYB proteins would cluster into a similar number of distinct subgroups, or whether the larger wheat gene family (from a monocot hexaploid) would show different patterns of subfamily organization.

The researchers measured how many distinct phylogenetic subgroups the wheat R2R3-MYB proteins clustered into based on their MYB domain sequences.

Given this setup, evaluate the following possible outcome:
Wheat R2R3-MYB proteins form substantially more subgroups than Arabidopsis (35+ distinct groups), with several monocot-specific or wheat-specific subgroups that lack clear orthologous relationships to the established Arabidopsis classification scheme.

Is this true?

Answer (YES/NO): NO